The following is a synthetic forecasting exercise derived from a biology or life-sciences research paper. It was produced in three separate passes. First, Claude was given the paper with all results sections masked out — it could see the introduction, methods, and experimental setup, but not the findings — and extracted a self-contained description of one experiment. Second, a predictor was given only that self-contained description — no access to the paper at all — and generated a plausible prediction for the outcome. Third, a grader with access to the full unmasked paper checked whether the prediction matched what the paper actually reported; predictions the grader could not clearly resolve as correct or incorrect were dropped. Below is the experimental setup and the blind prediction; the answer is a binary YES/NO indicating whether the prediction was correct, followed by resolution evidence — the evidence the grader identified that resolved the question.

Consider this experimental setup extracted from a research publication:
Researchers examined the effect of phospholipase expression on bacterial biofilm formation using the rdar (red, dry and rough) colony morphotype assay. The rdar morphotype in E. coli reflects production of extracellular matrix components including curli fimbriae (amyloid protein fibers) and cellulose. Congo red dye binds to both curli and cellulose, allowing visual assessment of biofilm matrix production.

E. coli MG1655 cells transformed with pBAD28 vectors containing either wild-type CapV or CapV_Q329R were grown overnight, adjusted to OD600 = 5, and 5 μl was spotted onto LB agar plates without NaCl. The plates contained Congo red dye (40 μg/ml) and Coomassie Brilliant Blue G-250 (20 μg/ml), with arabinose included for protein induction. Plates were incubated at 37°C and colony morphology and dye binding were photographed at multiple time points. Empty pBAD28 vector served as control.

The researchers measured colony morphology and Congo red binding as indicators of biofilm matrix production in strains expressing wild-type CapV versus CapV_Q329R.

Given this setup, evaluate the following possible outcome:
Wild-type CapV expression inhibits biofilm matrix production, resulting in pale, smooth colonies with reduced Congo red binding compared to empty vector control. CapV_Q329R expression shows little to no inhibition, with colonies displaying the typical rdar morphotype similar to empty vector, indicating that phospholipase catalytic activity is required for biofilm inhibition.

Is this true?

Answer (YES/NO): NO